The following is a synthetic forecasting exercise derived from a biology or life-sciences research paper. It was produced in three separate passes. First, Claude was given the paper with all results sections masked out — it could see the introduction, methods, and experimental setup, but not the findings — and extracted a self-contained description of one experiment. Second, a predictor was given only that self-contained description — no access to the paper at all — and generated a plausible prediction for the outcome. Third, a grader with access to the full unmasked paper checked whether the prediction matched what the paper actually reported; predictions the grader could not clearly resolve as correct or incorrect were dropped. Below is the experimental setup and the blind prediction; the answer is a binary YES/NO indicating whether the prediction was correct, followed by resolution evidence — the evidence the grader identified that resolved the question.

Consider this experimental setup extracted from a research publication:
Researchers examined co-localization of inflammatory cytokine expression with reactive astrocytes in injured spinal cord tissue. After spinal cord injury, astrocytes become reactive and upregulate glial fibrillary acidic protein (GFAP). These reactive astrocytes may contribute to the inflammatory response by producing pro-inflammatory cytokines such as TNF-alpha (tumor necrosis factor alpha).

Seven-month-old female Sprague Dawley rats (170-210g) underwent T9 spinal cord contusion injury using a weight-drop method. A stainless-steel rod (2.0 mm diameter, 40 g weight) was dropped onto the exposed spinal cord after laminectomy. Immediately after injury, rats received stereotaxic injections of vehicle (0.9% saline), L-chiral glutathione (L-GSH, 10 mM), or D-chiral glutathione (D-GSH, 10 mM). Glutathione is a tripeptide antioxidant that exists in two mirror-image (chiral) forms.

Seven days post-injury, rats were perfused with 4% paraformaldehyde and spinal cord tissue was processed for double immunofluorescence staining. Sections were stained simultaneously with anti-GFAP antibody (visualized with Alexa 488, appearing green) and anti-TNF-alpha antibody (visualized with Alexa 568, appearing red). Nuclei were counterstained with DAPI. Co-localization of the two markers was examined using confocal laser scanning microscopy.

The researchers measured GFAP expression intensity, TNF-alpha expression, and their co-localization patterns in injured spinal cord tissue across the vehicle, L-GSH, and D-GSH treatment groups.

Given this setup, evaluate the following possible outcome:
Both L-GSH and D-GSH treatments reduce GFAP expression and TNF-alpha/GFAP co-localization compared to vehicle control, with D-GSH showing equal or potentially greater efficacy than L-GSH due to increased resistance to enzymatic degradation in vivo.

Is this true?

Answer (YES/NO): NO